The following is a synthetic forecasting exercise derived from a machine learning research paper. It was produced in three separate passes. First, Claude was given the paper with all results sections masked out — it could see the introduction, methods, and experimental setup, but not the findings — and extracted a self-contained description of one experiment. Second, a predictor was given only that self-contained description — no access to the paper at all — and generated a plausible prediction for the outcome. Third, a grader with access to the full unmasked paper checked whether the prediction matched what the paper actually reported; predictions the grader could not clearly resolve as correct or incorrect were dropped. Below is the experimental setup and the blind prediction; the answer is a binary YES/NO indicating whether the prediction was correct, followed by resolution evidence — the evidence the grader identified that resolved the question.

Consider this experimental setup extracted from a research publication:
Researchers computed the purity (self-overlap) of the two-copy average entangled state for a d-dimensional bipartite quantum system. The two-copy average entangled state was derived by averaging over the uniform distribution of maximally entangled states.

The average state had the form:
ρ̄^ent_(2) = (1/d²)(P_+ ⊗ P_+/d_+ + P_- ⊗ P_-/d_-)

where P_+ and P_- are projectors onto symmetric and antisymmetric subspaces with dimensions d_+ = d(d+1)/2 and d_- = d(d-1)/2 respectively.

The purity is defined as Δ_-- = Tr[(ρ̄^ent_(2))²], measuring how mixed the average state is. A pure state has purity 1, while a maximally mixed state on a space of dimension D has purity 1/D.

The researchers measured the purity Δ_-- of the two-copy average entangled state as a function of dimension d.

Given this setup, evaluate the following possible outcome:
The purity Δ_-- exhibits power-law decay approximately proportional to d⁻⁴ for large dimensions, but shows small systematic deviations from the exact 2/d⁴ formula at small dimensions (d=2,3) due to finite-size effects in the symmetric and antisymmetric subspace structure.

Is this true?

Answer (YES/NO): NO